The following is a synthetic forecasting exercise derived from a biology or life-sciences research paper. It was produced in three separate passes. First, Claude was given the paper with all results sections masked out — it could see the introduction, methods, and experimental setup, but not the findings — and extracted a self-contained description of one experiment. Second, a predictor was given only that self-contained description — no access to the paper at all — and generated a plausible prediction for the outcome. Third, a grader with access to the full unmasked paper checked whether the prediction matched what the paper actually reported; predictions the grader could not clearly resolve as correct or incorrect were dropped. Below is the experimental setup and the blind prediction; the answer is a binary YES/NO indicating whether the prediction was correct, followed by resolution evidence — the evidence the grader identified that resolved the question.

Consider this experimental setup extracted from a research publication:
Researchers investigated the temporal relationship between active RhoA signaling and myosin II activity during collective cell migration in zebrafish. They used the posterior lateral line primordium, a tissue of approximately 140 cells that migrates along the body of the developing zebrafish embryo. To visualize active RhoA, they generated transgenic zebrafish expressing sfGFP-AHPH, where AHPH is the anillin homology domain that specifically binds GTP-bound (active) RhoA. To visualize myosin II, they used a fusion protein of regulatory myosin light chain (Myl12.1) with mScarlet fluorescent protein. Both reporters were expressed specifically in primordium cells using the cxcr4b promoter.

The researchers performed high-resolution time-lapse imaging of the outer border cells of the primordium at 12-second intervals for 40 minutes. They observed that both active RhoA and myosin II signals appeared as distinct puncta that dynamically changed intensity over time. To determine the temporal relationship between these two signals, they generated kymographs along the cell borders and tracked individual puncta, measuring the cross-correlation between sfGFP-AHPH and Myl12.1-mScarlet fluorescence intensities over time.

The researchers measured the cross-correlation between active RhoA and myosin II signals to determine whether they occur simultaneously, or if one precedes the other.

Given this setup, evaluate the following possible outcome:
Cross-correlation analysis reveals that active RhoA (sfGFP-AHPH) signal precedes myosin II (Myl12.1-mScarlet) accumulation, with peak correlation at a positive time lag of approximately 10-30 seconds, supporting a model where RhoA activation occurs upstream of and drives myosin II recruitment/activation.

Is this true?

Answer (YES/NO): NO